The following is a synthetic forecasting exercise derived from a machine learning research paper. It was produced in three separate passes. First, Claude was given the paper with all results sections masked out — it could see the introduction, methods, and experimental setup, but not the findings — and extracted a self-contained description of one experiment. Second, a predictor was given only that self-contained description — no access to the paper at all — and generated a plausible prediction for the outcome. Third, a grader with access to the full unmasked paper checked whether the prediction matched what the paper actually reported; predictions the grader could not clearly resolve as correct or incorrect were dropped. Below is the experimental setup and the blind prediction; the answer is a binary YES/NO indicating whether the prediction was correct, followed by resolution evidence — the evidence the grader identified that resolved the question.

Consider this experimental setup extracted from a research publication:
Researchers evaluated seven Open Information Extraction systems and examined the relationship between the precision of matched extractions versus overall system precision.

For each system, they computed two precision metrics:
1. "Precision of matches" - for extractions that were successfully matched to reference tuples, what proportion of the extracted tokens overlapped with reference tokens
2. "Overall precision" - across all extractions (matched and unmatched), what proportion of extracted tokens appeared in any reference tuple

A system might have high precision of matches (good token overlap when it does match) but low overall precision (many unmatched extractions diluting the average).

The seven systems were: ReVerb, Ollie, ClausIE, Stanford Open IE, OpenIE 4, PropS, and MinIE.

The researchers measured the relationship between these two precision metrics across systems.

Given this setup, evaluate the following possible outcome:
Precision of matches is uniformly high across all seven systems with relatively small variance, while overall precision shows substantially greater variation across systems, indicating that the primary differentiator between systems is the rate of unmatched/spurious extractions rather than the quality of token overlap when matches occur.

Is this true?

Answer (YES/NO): NO